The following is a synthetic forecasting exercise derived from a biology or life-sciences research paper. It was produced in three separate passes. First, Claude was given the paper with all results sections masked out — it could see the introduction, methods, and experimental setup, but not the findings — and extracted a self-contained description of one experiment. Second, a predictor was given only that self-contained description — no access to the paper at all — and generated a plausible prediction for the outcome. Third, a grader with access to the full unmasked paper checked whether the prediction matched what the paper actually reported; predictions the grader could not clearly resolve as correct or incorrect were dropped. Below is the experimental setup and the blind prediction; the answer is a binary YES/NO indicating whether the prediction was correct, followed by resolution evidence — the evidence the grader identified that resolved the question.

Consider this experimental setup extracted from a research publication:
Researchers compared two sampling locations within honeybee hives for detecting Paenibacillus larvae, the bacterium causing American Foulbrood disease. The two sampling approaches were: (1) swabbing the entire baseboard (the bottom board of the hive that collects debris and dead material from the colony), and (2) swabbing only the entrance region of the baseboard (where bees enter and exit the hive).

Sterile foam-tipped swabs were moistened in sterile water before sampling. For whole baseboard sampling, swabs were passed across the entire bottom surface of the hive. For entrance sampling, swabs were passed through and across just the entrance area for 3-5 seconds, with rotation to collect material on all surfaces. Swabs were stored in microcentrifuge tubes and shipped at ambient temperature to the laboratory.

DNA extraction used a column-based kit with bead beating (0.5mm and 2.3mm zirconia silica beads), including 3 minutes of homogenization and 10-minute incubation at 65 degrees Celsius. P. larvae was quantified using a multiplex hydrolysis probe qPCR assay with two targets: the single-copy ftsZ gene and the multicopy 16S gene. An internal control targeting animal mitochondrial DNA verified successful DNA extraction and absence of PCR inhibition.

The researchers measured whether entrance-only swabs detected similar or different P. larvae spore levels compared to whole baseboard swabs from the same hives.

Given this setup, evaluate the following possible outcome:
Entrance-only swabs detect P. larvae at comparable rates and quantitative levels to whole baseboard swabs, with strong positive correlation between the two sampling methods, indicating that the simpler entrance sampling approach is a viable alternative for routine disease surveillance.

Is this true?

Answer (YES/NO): YES